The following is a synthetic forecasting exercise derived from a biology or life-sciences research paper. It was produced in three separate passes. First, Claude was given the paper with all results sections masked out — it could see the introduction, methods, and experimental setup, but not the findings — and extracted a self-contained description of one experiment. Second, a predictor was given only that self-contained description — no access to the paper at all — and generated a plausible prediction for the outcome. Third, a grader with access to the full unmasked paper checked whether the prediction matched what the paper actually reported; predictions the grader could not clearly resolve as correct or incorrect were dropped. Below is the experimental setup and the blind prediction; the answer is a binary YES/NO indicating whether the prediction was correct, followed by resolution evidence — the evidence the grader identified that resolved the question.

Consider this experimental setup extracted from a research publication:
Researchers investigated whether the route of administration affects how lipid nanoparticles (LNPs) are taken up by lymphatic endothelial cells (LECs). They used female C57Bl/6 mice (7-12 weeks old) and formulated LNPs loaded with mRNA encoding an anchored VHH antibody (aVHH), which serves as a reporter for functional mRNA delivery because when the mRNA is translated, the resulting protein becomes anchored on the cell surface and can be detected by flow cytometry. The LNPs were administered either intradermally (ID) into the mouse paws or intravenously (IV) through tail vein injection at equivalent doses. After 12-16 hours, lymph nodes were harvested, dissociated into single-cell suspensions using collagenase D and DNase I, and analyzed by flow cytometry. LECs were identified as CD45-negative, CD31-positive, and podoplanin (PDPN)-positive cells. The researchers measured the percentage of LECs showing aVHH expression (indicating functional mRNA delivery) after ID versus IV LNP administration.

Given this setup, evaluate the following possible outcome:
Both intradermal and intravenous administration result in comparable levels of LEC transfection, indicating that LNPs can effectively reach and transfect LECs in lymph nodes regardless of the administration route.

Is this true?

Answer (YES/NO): NO